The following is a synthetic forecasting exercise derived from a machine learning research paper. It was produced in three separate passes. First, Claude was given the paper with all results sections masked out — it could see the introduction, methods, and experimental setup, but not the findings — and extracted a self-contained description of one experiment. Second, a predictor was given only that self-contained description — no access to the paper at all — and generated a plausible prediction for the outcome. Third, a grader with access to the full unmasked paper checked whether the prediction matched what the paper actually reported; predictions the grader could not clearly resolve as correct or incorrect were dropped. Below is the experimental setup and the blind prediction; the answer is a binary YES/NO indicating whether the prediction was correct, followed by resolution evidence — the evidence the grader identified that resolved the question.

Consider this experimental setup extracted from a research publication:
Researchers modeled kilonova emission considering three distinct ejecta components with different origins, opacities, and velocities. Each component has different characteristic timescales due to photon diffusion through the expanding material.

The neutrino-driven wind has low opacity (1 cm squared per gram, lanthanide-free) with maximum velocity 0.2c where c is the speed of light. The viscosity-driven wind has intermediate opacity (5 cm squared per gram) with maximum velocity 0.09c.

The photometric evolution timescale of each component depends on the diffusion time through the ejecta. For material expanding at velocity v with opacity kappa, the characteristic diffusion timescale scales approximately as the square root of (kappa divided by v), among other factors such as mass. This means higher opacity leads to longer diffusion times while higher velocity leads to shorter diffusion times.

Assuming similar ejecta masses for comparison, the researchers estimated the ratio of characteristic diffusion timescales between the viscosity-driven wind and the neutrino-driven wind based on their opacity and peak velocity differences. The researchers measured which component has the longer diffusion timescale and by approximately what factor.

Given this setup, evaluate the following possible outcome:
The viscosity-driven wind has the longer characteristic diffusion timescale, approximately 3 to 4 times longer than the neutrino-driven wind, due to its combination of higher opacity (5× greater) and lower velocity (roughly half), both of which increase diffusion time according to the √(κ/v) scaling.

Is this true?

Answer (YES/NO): YES